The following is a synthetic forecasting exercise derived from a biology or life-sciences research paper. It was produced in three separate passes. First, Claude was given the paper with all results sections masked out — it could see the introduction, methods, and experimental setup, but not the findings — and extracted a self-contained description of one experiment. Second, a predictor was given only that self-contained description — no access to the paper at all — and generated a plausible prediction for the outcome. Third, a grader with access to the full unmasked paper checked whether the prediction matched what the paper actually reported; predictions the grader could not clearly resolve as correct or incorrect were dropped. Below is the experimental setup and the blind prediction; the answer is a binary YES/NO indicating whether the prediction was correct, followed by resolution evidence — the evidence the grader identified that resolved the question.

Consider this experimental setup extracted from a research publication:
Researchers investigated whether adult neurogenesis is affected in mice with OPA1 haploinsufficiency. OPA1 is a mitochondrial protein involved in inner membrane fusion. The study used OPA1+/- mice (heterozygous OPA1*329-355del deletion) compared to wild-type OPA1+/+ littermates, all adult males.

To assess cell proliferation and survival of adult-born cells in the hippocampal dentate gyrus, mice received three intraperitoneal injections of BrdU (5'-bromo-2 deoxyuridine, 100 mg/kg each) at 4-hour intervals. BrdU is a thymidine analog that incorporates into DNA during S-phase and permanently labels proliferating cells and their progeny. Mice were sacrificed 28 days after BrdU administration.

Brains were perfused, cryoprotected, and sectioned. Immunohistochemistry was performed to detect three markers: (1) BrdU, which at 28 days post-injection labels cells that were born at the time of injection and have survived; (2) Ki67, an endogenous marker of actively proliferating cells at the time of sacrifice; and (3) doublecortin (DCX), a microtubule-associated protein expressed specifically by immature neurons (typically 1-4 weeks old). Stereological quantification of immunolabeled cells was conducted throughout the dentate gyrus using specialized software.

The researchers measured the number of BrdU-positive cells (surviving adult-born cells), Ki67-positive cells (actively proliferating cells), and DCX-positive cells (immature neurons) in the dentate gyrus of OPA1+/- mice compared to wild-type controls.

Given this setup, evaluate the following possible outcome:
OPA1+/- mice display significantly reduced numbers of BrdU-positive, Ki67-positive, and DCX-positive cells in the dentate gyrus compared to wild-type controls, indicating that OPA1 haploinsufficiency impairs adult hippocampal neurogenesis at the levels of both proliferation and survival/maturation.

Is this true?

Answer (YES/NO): NO